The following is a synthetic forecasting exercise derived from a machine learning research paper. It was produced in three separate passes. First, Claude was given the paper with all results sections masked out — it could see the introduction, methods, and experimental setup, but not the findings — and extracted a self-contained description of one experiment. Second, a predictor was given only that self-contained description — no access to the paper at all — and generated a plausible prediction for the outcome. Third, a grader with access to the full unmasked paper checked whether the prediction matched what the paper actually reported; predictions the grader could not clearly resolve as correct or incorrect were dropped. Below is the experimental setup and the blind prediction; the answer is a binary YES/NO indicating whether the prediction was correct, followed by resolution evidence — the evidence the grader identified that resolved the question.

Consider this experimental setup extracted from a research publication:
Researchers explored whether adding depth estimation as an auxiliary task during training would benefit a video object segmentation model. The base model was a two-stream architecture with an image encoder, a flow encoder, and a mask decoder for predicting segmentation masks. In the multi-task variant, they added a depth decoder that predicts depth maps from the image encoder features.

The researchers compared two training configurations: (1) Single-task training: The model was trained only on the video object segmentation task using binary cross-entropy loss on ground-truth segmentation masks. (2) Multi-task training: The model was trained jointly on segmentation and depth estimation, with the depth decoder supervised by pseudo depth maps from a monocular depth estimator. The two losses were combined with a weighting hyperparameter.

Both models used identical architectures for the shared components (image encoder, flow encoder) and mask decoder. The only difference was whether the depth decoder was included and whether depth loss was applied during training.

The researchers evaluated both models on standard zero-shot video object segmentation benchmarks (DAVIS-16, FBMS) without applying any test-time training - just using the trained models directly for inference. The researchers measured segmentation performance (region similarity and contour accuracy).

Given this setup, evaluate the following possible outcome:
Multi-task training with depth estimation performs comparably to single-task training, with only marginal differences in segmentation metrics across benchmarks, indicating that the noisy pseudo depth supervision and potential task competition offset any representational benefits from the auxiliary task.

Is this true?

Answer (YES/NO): NO